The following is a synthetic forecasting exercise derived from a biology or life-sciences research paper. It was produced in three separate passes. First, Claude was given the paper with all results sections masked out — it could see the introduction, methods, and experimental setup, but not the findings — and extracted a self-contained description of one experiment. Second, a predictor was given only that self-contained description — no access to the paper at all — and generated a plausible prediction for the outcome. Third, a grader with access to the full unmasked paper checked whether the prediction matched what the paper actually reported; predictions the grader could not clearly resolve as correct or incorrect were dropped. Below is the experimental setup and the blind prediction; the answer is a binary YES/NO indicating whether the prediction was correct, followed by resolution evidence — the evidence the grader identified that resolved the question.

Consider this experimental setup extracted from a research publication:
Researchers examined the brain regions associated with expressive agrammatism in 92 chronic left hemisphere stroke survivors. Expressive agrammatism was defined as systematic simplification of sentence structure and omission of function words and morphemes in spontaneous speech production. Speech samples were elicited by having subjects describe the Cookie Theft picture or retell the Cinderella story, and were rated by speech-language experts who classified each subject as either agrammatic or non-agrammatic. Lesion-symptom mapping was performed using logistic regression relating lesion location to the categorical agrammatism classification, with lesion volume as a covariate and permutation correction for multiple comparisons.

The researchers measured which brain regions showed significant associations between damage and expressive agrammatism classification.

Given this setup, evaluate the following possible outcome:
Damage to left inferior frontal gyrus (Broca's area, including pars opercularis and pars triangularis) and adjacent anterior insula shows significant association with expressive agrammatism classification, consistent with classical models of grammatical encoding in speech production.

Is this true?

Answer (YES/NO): NO